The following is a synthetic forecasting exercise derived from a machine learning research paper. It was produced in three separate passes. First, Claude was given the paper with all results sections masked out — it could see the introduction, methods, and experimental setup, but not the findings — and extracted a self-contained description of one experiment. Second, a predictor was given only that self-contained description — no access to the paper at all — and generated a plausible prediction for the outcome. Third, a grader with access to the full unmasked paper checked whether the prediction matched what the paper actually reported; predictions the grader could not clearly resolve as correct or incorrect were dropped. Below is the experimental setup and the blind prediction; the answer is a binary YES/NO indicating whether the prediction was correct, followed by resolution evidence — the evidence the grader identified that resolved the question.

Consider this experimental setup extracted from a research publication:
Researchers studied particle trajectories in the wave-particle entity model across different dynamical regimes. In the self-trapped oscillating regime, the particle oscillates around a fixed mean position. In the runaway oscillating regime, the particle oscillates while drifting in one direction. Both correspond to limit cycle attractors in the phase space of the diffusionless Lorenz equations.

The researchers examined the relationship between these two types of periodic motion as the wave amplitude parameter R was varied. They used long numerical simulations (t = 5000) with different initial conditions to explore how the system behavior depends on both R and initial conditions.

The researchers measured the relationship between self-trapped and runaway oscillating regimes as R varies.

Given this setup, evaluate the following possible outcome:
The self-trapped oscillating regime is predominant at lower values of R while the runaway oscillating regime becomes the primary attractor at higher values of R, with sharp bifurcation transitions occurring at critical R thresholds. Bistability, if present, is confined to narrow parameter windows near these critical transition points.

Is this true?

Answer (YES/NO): NO